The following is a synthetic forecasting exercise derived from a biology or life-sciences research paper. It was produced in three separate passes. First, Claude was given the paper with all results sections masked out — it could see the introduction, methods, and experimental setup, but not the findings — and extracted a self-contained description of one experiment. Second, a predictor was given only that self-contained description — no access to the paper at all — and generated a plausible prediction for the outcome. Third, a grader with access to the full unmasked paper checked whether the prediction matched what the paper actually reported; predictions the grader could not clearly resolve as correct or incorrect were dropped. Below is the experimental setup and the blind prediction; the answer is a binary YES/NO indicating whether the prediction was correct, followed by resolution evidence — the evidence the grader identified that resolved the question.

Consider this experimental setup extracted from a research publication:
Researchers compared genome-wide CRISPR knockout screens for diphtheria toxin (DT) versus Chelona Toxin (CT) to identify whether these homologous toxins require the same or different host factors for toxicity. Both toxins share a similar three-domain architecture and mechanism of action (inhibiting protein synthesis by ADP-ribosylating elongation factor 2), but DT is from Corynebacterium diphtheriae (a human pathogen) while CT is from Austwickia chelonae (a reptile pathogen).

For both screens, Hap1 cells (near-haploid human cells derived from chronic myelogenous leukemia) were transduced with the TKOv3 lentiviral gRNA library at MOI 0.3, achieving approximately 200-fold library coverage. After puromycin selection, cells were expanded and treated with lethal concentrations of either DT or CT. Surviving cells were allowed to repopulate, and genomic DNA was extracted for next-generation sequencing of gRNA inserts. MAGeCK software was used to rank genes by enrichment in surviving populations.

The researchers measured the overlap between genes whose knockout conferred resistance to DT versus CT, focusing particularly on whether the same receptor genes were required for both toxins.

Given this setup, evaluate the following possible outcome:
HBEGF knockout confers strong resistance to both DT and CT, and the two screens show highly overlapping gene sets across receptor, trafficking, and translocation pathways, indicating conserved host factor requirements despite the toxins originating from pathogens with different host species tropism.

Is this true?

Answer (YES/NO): NO